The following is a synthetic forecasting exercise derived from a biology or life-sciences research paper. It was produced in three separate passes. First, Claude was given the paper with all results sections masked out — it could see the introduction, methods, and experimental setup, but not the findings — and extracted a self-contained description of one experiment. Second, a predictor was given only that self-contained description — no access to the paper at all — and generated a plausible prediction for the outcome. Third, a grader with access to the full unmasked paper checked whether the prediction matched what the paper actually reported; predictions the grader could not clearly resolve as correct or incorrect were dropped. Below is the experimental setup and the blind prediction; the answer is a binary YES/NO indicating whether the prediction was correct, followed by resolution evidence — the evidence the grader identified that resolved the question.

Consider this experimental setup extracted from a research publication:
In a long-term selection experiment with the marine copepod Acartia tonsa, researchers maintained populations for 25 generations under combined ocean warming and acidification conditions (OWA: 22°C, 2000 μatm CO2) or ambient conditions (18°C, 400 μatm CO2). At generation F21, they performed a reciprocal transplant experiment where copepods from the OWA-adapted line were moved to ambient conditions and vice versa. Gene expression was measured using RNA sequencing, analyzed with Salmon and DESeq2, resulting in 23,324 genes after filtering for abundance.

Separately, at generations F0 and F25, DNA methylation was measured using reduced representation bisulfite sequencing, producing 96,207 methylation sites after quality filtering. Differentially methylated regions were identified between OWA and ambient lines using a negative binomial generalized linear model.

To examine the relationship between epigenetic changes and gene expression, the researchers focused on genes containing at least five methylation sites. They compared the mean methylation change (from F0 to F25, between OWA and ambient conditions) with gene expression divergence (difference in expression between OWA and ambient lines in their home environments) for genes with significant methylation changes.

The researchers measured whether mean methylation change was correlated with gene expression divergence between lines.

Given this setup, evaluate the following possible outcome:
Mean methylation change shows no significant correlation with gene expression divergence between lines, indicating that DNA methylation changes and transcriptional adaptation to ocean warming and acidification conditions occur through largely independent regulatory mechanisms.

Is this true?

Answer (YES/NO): NO